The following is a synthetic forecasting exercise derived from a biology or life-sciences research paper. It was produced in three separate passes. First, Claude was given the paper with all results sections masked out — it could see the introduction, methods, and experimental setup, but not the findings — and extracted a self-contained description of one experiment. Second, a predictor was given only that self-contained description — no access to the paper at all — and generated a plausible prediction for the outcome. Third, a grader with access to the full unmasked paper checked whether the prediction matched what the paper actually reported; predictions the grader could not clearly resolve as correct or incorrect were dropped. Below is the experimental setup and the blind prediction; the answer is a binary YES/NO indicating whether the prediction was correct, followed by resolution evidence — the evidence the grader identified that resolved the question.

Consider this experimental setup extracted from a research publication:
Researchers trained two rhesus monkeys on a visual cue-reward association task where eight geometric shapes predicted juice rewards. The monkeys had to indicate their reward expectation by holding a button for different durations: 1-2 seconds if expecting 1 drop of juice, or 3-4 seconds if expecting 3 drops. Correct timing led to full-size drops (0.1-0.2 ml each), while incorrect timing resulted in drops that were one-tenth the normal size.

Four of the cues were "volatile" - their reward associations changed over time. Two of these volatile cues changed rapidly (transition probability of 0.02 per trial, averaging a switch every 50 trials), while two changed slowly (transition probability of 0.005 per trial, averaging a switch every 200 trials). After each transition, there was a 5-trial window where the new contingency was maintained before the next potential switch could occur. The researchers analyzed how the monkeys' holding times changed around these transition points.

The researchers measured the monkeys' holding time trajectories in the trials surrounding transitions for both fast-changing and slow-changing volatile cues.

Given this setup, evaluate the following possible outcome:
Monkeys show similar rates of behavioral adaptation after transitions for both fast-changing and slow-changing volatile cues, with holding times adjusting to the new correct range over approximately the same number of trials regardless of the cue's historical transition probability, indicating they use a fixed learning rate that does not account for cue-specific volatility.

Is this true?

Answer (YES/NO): YES